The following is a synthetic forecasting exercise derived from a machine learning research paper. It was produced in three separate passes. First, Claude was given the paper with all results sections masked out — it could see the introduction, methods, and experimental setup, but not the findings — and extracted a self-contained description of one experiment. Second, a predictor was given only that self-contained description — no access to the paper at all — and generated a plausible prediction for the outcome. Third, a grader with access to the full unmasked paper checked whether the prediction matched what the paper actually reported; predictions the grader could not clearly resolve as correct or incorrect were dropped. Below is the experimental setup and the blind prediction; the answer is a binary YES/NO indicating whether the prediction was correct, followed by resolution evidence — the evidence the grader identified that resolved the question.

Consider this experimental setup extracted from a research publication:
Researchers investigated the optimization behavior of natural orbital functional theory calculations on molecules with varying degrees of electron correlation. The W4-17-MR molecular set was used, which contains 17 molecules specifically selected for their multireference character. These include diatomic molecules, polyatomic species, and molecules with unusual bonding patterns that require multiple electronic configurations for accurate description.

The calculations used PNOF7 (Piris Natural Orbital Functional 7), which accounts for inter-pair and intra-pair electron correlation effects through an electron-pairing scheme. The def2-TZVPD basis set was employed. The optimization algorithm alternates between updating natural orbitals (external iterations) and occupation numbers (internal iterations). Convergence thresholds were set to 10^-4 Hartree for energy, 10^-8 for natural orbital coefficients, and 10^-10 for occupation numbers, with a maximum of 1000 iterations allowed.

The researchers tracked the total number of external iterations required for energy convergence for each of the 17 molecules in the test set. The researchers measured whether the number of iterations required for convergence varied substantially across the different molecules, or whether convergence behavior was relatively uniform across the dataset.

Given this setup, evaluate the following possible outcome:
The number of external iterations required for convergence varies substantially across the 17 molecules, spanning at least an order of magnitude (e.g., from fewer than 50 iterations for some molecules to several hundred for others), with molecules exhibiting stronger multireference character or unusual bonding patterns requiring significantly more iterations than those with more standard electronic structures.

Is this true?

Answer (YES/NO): NO